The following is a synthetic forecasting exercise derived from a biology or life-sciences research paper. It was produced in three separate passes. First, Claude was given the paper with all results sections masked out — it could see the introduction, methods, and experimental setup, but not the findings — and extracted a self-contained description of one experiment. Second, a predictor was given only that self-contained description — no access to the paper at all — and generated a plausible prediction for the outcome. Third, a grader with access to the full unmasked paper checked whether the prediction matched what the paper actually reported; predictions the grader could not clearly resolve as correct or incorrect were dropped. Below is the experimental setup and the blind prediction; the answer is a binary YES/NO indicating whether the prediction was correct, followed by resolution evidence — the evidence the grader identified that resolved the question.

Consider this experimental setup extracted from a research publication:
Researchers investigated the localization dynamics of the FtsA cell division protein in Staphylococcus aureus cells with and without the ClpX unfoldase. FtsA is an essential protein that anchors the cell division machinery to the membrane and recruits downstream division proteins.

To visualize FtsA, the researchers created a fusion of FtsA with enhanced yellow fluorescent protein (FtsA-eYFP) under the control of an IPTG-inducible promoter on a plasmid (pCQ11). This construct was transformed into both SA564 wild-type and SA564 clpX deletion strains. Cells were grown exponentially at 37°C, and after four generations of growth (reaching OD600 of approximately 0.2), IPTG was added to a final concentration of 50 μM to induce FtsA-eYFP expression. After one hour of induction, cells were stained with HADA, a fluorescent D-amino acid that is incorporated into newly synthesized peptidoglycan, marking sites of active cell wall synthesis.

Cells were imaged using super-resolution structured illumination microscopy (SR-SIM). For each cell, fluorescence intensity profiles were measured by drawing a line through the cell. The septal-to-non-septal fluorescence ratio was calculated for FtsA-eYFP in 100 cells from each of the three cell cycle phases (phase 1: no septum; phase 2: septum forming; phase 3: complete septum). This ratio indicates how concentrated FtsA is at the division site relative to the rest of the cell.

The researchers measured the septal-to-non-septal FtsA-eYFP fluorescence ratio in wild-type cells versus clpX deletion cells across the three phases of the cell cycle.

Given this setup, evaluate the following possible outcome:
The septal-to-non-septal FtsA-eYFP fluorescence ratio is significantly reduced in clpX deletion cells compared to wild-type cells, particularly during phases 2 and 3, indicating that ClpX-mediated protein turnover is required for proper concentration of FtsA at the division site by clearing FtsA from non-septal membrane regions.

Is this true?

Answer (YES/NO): NO